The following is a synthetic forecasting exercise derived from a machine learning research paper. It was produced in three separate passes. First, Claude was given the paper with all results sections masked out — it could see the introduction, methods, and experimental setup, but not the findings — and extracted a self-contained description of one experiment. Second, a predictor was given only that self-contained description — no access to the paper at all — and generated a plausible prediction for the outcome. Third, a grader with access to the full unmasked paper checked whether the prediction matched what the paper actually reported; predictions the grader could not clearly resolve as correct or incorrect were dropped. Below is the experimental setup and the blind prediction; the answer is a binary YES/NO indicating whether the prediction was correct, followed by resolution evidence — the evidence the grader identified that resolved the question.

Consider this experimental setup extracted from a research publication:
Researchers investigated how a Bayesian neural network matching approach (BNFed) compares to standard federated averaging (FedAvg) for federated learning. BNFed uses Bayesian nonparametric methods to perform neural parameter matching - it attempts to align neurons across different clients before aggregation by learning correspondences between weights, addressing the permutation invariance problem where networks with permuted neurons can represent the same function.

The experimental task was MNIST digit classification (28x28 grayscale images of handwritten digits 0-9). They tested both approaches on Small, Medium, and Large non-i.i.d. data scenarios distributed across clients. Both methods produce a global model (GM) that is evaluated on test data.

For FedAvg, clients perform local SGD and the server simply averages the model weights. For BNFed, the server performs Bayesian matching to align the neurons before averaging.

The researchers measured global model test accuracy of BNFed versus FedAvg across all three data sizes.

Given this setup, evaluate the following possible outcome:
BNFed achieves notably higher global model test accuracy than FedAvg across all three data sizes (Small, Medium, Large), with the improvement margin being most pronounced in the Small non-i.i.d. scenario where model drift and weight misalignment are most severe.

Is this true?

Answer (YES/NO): NO